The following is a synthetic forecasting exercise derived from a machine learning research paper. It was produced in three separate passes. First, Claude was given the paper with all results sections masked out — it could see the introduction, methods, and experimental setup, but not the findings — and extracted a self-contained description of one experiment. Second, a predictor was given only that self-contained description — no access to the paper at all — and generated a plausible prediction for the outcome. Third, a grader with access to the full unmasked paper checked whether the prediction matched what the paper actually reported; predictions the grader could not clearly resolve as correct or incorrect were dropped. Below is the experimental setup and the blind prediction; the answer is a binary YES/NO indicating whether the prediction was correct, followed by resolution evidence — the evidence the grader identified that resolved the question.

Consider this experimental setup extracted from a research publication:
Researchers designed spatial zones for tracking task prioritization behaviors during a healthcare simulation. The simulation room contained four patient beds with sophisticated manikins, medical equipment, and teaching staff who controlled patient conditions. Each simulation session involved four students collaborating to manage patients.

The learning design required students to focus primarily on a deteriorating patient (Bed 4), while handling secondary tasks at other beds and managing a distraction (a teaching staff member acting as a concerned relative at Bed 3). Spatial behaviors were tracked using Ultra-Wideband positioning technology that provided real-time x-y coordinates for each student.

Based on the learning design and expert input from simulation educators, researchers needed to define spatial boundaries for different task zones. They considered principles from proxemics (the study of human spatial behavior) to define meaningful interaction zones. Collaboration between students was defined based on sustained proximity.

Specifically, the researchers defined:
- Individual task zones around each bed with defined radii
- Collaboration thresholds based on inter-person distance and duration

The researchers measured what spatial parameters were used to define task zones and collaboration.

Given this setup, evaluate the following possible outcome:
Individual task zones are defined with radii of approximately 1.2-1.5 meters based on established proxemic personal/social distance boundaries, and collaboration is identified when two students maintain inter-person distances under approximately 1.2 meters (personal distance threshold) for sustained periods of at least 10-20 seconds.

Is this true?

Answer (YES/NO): NO